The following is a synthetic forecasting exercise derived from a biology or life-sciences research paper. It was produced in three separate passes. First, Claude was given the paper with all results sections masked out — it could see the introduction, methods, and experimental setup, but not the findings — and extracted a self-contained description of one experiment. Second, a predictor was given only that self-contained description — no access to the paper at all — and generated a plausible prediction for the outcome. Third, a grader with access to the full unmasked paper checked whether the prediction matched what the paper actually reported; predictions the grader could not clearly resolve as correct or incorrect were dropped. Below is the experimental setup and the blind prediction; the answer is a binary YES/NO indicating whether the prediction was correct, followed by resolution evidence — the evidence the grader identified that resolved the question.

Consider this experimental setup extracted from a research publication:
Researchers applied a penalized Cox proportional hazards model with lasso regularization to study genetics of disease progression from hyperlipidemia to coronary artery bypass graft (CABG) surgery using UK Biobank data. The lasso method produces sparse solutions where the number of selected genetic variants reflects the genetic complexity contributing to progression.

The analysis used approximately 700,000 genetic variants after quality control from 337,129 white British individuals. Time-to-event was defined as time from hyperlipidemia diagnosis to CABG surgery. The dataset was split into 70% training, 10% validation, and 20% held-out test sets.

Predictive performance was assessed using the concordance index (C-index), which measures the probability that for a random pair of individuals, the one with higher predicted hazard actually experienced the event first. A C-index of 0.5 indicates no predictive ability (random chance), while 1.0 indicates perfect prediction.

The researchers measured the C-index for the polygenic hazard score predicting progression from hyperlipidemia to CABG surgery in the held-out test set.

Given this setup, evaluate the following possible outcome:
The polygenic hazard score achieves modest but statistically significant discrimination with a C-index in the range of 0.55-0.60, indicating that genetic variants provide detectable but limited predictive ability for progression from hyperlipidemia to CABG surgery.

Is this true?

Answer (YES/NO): YES